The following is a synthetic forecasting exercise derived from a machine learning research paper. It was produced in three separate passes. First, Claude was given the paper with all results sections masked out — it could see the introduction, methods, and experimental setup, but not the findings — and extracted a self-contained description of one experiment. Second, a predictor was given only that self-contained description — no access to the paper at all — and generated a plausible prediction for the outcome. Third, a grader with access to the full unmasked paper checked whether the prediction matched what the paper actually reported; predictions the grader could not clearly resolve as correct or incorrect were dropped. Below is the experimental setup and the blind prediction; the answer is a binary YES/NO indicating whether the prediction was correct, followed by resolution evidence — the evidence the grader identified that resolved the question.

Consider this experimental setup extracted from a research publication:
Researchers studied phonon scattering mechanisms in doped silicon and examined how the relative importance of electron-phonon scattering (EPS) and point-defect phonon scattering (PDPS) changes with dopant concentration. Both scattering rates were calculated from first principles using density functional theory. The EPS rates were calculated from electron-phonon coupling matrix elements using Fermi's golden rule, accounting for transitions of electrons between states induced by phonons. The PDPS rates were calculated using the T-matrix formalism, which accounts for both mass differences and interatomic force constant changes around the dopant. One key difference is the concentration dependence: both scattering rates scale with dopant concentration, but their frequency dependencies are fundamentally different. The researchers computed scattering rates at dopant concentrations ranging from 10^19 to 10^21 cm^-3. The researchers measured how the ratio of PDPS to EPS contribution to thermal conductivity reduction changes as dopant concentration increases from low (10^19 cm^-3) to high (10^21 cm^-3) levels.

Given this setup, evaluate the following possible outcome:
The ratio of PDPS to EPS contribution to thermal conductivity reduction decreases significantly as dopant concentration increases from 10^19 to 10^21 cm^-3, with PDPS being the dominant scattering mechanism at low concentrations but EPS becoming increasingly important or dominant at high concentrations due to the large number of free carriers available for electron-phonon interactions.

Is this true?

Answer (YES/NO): NO